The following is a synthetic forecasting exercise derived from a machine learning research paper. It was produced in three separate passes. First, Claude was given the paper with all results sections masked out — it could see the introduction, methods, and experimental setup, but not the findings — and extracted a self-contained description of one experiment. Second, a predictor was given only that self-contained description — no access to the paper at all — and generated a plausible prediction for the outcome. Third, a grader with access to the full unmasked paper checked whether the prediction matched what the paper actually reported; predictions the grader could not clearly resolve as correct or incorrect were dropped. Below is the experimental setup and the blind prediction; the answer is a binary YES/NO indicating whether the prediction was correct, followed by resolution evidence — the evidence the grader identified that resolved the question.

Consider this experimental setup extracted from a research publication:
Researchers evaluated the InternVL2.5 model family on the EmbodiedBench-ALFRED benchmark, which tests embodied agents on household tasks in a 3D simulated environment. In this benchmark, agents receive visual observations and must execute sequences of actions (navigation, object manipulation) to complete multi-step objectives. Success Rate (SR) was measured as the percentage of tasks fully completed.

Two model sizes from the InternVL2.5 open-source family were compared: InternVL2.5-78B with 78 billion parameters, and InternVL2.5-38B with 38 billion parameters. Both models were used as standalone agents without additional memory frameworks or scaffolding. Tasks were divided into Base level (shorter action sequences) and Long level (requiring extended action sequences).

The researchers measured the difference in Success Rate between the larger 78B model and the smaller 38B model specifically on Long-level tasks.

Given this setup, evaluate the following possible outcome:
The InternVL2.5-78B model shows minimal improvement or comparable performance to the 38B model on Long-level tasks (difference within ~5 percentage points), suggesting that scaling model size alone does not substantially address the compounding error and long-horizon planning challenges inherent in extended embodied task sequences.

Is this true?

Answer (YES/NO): NO